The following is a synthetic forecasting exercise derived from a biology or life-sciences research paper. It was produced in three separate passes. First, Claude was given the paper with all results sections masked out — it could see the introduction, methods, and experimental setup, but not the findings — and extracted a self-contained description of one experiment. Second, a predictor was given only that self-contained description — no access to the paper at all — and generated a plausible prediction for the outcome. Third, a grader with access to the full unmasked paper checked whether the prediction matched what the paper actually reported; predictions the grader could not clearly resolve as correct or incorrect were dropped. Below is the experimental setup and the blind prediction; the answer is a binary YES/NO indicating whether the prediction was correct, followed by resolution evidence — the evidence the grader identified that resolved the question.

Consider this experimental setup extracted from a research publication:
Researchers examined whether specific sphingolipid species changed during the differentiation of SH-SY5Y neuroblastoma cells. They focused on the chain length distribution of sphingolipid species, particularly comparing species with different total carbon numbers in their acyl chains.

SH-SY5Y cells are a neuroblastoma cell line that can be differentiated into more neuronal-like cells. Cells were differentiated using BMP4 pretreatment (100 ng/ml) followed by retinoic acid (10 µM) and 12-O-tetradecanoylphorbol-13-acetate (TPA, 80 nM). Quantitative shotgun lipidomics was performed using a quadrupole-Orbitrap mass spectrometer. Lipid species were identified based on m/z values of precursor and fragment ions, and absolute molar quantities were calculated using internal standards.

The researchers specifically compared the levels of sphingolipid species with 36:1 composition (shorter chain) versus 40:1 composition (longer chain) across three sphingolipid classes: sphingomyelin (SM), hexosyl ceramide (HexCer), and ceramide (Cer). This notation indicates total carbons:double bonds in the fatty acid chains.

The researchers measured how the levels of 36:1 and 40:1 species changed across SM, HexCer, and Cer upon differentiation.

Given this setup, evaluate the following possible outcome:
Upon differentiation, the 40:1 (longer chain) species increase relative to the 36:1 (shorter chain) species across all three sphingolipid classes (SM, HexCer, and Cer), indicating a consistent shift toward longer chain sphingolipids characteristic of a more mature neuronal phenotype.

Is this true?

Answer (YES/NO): NO